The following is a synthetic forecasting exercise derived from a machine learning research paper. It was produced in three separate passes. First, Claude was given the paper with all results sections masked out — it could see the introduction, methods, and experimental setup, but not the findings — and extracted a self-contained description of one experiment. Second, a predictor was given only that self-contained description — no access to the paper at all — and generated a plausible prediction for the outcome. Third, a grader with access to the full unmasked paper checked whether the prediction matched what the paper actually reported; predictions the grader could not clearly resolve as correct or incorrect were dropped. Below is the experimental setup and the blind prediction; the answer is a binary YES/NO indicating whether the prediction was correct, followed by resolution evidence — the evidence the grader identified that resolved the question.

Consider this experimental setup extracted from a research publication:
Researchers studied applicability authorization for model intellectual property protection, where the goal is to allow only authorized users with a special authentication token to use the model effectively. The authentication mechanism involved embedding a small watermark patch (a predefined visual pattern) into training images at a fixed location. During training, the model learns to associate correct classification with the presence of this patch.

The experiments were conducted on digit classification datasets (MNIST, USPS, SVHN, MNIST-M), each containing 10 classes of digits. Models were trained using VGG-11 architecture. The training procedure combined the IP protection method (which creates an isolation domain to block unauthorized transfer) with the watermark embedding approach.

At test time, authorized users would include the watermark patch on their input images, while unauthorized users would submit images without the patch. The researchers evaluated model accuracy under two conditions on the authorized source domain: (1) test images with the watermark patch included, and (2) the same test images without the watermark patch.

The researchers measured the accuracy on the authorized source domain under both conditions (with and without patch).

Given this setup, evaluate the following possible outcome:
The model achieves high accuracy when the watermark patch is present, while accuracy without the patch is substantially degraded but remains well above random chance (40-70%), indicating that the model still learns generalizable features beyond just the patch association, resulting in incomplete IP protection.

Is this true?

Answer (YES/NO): NO